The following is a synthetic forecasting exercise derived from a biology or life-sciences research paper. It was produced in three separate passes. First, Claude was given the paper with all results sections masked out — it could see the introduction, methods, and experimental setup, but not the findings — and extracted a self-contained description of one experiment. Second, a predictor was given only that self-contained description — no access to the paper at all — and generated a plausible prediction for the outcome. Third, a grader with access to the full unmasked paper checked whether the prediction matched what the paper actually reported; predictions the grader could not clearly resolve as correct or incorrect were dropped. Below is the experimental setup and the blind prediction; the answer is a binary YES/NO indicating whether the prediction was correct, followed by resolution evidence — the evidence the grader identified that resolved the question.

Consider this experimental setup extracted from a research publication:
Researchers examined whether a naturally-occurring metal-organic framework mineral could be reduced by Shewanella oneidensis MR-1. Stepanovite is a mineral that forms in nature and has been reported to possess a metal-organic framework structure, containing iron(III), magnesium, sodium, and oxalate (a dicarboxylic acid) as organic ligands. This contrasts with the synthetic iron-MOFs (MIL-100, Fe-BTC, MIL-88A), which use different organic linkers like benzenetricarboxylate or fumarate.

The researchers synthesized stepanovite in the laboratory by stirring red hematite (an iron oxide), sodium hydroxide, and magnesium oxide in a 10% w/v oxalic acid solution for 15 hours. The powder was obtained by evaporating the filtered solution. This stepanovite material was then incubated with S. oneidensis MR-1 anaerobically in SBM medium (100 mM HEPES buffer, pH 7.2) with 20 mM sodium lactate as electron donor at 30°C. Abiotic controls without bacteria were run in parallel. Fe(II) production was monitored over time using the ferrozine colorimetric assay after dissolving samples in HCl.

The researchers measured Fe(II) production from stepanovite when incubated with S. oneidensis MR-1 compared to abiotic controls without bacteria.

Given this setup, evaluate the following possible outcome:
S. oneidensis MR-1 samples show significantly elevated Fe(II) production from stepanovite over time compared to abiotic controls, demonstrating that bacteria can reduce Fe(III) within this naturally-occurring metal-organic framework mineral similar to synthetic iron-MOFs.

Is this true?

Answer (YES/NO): NO